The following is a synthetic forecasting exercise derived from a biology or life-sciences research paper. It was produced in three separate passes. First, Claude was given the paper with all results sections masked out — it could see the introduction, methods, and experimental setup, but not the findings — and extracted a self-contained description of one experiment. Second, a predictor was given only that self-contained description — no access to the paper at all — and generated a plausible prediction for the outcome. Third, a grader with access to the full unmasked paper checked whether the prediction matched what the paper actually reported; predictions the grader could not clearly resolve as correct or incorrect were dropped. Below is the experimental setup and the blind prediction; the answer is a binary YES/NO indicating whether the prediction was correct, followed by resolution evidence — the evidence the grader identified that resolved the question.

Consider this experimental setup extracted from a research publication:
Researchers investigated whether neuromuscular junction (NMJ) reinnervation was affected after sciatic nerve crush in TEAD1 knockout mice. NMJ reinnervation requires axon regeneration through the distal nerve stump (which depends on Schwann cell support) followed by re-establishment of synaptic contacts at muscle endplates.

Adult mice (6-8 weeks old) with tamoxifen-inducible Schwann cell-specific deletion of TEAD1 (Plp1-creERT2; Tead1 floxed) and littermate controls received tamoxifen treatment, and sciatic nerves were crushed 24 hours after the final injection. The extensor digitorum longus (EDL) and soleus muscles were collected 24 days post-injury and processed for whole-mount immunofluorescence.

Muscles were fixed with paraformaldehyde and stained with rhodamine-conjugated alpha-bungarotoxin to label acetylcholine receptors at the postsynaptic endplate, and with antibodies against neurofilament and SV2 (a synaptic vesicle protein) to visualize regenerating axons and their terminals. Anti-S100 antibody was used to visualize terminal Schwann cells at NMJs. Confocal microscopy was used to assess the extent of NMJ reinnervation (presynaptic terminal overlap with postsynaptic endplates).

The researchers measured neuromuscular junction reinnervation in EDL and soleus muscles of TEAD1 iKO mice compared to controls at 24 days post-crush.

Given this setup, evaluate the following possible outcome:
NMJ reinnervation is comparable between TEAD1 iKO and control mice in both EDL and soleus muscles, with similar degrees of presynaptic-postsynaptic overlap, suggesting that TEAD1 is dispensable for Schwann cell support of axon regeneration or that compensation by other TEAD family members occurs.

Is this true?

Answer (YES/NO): NO